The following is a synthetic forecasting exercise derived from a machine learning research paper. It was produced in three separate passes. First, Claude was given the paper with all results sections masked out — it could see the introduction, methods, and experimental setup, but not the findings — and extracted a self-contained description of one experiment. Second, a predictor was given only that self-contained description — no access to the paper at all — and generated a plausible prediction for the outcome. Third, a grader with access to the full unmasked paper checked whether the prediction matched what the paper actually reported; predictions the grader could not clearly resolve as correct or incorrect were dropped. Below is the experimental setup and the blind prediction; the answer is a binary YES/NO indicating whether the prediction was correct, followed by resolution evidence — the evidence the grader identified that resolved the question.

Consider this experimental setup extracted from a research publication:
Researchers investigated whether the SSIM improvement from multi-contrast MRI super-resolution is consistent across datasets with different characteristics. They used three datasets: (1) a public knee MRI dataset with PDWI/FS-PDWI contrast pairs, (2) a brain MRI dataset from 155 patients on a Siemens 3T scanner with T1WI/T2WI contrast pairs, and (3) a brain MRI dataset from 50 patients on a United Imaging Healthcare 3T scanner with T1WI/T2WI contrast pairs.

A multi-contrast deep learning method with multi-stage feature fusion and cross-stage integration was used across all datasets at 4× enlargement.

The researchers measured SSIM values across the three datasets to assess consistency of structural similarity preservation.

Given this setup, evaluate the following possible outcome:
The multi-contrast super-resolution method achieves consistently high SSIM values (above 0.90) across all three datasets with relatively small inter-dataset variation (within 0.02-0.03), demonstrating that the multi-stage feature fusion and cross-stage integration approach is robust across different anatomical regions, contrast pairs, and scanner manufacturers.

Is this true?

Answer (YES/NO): NO